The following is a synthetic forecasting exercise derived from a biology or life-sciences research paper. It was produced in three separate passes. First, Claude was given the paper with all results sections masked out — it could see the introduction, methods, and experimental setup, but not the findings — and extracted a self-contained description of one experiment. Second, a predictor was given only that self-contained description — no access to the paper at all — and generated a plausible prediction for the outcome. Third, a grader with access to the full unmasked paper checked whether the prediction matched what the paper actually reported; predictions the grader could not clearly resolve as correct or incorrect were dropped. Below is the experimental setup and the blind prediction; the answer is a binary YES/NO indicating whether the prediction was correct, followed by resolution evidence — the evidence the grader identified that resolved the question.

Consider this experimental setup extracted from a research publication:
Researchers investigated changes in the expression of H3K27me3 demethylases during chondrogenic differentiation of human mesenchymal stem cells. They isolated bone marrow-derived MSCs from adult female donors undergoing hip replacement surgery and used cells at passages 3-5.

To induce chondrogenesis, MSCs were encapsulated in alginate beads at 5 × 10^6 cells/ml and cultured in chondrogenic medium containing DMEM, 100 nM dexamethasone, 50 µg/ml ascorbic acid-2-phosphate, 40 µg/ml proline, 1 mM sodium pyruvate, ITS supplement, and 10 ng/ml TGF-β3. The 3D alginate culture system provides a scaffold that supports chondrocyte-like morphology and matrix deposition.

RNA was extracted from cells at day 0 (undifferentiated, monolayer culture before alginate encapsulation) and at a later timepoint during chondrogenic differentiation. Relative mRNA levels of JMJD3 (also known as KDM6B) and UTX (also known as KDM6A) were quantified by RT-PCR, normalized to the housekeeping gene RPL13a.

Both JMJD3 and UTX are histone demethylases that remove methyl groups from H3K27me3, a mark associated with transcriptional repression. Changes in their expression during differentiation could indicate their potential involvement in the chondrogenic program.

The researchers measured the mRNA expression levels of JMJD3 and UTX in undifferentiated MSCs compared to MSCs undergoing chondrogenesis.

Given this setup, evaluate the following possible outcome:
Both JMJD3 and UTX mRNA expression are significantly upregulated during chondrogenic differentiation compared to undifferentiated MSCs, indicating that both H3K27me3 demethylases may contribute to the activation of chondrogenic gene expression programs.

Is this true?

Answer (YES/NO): NO